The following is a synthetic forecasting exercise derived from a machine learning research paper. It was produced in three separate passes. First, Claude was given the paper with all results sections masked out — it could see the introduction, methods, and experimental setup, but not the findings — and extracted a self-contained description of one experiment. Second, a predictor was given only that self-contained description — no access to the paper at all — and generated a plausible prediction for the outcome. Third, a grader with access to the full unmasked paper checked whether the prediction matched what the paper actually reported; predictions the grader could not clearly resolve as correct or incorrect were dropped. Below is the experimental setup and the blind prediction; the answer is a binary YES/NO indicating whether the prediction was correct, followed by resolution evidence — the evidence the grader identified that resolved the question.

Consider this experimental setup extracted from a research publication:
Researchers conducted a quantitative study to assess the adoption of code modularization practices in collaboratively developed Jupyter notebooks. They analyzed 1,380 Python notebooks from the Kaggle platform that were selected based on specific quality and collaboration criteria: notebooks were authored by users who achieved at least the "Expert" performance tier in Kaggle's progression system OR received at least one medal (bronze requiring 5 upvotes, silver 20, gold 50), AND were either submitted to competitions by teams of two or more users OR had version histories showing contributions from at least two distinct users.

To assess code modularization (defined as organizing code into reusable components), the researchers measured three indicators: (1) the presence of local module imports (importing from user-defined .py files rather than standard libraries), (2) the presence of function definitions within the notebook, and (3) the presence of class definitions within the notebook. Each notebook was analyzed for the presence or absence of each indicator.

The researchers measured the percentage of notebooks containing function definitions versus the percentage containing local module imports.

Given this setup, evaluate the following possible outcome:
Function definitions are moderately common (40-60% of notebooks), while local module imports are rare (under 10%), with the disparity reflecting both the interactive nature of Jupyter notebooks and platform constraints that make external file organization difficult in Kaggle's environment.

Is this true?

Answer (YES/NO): NO